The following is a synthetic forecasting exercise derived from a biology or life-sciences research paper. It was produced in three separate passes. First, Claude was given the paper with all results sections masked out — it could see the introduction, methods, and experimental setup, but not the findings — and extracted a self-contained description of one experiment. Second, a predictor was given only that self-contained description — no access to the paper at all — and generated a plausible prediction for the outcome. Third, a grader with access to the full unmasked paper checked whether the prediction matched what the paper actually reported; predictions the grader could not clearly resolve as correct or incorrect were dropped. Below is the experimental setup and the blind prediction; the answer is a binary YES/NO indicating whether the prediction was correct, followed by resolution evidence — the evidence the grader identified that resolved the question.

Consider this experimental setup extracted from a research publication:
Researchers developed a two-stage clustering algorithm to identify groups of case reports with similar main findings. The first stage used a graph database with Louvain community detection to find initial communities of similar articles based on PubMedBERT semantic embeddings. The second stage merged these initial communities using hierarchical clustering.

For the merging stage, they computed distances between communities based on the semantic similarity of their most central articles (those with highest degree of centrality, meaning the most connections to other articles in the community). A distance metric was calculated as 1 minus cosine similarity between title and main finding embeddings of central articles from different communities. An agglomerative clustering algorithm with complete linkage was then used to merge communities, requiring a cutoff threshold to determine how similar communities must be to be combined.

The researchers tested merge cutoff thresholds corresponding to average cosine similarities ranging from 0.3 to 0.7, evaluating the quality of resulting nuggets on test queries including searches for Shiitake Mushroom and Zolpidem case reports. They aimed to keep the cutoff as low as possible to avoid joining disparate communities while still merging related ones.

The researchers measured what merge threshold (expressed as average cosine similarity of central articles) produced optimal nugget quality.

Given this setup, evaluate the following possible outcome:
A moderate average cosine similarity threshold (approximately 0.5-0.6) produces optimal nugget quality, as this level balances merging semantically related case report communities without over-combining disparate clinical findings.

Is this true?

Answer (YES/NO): YES